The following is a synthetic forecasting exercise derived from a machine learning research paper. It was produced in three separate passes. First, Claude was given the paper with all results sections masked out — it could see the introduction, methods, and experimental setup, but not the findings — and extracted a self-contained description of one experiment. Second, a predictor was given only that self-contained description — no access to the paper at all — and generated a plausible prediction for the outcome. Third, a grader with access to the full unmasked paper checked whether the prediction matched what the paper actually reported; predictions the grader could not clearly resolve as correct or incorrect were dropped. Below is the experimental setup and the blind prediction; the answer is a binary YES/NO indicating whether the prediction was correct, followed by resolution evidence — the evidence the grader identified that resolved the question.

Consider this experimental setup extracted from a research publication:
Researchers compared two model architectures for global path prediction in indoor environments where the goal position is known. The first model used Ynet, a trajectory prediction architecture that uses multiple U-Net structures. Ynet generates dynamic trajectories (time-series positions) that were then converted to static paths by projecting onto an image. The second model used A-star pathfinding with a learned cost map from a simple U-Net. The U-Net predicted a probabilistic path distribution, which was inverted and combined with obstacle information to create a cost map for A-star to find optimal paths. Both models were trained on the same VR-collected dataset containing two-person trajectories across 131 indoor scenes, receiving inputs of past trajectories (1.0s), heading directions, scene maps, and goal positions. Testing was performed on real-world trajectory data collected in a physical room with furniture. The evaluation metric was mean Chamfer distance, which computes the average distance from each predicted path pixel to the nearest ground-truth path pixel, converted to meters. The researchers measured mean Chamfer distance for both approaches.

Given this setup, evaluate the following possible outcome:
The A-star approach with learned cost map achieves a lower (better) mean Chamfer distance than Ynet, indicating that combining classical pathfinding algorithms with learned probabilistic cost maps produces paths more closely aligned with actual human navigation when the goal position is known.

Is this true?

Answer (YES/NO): YES